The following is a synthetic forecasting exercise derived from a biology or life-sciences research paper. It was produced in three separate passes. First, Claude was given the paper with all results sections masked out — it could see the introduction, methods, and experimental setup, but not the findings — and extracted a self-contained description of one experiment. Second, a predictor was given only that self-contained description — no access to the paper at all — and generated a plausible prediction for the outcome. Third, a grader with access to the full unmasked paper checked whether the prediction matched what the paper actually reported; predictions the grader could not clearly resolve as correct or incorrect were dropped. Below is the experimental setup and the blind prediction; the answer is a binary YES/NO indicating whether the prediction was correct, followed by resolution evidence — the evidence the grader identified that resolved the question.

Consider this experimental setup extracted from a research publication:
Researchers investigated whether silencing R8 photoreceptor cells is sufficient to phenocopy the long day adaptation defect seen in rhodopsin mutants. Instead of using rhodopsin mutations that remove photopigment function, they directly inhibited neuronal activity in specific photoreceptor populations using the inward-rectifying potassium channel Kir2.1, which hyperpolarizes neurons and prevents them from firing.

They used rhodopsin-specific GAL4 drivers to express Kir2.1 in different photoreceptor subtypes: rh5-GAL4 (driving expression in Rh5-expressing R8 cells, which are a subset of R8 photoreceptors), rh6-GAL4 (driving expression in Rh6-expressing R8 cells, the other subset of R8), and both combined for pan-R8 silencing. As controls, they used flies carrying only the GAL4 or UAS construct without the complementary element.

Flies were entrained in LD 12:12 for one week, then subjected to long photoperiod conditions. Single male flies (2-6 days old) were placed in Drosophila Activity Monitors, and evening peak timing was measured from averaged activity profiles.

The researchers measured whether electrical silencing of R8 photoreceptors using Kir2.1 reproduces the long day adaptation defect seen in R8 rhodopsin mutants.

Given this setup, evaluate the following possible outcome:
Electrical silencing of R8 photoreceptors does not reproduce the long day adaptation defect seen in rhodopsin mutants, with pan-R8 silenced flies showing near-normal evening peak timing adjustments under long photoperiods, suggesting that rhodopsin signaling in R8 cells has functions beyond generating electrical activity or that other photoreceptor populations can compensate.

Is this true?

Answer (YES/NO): NO